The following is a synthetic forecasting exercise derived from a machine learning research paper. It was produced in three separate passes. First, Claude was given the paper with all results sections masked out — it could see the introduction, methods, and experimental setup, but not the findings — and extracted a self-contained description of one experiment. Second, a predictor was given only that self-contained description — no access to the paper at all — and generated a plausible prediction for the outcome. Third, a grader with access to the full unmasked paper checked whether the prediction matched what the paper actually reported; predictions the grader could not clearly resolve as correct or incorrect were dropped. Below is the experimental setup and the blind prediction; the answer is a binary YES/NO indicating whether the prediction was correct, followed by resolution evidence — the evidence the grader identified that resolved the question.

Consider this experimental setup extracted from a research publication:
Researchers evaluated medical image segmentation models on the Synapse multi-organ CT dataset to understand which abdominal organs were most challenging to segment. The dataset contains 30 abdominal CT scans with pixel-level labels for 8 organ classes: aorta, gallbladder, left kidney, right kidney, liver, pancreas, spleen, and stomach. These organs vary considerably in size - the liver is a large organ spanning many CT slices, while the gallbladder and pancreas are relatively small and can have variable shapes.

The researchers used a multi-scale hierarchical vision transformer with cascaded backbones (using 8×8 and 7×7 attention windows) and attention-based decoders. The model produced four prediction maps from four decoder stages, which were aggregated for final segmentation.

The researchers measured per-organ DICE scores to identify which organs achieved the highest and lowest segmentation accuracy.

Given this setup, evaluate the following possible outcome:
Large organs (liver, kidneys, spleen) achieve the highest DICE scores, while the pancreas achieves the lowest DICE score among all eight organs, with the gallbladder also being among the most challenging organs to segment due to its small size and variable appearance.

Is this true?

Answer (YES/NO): YES